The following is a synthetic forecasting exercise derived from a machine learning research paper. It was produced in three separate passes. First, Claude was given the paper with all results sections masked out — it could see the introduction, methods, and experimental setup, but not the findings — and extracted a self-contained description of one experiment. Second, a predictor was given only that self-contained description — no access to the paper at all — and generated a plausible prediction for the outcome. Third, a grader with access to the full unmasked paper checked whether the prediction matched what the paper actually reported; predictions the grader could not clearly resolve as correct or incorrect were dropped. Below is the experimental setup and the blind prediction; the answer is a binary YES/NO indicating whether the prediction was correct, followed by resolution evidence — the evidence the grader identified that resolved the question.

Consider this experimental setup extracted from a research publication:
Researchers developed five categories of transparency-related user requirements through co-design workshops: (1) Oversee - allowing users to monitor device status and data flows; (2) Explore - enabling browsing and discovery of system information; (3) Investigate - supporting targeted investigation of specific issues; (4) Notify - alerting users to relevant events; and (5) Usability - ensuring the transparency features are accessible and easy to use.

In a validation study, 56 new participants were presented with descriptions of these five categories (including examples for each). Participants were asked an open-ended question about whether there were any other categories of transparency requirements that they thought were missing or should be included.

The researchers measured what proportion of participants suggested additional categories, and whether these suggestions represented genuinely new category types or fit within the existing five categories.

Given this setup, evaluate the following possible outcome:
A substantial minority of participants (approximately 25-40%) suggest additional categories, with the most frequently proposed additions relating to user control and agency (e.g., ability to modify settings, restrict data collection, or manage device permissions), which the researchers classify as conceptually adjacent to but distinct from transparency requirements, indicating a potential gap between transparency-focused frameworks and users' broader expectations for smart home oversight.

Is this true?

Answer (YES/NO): NO